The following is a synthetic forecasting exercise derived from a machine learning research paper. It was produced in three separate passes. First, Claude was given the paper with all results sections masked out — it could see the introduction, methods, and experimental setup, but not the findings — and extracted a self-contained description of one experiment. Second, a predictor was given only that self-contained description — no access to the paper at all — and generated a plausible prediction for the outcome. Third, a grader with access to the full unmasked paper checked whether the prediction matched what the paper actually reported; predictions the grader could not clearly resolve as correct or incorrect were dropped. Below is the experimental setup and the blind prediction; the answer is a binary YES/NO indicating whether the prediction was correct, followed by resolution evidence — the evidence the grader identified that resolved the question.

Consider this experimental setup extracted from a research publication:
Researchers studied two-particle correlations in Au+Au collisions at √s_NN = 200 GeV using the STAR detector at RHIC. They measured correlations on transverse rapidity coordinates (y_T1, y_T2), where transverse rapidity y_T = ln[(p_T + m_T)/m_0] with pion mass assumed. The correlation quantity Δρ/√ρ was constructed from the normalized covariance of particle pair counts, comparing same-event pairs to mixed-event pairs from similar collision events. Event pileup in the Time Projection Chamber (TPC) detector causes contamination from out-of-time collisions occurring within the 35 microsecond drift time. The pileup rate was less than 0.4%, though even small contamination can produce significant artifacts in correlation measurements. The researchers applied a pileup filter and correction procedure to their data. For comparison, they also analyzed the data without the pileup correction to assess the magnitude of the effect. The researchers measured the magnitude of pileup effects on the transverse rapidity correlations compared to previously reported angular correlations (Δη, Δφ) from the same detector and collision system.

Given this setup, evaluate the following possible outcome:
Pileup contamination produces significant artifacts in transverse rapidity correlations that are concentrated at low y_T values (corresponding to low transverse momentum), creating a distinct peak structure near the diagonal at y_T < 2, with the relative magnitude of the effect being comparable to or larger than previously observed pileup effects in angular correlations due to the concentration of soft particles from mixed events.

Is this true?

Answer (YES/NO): NO